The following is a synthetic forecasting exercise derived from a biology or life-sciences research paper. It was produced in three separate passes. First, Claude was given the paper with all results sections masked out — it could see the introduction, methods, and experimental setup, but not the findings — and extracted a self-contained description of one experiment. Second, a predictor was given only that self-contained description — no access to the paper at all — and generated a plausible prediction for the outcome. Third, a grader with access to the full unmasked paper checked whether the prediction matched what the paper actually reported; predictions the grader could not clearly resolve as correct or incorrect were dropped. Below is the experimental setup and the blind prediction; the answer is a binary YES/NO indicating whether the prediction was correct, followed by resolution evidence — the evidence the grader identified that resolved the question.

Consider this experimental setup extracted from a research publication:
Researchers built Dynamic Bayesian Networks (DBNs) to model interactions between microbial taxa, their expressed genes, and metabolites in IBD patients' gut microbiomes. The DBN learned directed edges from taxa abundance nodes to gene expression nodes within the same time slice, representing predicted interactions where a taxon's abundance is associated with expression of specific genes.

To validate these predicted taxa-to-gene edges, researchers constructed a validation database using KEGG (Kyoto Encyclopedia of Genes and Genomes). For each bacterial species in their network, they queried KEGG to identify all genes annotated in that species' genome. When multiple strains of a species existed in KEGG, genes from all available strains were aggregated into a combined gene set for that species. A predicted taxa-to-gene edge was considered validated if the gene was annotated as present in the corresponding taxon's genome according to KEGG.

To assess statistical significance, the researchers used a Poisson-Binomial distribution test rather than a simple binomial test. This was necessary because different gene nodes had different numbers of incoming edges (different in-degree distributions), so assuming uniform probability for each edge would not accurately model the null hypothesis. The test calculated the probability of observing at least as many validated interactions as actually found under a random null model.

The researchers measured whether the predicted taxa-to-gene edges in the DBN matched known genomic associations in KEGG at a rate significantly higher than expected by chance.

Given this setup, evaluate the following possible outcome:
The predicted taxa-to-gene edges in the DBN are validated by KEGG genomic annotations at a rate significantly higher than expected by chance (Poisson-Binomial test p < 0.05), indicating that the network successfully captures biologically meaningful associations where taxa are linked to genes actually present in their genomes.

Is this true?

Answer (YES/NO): YES